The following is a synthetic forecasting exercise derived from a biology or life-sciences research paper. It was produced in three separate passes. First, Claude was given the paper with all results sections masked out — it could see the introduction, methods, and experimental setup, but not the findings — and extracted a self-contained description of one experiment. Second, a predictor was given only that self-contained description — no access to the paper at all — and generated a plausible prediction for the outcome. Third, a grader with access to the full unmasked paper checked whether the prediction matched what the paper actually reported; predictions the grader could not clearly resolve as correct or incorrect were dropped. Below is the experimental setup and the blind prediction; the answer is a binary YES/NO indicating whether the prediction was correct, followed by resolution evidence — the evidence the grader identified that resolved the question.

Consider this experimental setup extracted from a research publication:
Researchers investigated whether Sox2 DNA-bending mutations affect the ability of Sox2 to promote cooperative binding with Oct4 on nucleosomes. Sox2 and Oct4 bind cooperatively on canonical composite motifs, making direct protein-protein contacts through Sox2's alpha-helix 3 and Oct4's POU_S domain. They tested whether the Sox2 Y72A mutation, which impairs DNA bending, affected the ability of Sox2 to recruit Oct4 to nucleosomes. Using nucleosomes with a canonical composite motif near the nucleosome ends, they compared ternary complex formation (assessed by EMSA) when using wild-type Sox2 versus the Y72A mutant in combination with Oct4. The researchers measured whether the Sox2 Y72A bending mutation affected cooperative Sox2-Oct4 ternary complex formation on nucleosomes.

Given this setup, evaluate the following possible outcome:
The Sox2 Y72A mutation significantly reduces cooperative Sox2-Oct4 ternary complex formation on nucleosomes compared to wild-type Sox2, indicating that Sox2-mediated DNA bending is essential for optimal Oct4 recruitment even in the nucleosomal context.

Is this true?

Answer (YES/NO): YES